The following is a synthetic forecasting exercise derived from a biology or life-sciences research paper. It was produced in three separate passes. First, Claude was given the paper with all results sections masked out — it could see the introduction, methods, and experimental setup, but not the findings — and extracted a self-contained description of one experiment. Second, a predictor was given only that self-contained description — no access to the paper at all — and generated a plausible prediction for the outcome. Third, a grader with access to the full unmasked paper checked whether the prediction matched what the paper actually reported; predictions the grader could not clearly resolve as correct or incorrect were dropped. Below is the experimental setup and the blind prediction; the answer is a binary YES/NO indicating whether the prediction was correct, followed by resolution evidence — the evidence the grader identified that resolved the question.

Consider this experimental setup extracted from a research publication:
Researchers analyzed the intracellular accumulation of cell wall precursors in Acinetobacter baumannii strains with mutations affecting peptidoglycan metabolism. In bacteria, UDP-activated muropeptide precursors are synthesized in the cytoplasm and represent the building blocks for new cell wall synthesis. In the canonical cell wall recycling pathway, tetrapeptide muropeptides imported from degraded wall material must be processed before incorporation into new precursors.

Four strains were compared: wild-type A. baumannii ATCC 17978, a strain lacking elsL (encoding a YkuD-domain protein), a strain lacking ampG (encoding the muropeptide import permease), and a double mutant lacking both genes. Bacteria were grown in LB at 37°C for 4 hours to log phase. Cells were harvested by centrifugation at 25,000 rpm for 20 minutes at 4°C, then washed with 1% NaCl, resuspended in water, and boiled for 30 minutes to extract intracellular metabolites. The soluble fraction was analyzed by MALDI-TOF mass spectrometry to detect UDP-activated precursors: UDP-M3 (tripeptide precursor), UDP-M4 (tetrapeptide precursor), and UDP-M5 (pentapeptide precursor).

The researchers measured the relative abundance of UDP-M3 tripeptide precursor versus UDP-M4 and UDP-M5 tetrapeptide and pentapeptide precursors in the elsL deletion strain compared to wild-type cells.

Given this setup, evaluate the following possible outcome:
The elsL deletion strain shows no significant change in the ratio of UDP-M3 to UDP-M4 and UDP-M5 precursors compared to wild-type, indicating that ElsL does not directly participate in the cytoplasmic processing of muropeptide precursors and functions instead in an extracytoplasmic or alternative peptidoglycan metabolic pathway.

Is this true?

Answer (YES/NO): NO